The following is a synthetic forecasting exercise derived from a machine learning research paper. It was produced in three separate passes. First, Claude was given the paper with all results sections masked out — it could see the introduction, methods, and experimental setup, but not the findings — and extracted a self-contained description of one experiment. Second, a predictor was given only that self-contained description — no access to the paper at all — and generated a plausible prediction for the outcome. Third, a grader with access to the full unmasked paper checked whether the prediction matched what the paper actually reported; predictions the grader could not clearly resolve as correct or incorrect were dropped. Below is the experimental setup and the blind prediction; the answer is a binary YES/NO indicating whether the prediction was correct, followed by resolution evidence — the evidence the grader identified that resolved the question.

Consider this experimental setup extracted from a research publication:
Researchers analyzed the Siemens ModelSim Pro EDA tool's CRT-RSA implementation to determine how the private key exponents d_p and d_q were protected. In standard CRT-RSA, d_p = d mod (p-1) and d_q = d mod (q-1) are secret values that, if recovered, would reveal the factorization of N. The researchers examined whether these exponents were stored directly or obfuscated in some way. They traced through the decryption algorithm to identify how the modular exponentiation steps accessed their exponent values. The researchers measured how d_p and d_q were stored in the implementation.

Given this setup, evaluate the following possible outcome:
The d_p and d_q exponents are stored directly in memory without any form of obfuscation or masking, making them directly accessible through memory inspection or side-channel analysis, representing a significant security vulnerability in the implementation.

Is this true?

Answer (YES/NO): NO